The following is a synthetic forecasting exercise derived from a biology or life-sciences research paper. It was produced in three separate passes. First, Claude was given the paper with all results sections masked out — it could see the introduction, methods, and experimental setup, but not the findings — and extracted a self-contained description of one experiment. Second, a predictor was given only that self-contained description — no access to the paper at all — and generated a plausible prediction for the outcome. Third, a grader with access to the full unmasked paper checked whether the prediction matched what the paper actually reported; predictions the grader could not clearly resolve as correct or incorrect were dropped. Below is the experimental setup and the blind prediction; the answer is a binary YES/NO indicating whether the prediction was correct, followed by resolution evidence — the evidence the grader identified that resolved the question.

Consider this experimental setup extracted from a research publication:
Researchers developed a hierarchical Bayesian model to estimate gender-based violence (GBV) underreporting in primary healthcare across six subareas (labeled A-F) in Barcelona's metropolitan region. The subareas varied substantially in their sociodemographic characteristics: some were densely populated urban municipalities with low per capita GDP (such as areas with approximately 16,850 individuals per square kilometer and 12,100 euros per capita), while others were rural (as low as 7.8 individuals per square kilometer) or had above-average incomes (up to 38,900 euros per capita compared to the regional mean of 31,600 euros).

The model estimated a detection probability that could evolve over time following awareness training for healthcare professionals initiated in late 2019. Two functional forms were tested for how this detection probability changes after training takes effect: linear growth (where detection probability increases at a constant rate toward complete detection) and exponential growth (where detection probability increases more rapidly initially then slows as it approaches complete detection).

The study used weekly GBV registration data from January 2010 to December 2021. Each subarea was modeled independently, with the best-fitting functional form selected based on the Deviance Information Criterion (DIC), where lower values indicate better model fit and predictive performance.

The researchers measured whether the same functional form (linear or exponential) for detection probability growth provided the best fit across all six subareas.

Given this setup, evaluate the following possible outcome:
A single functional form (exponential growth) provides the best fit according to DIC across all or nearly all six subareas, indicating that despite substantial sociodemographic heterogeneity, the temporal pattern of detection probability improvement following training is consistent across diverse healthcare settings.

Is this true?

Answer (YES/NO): YES